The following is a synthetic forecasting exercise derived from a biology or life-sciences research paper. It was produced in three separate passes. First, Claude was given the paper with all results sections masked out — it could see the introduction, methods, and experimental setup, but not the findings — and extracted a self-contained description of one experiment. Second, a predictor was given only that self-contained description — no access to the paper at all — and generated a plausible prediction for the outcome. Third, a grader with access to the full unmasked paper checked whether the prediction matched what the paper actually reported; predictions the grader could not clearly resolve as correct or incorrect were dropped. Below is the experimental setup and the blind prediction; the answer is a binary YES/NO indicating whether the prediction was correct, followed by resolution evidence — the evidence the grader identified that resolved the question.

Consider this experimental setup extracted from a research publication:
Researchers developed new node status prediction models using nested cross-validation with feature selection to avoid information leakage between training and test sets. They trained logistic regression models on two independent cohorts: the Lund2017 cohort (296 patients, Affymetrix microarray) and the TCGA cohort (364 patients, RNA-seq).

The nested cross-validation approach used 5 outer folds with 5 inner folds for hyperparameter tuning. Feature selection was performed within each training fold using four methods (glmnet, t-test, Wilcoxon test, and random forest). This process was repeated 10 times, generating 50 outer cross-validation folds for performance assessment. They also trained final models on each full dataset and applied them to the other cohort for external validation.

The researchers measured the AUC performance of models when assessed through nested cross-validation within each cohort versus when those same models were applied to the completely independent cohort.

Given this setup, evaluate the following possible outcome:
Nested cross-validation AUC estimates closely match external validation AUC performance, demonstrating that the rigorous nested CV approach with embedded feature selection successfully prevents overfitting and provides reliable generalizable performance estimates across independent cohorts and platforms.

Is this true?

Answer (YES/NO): YES